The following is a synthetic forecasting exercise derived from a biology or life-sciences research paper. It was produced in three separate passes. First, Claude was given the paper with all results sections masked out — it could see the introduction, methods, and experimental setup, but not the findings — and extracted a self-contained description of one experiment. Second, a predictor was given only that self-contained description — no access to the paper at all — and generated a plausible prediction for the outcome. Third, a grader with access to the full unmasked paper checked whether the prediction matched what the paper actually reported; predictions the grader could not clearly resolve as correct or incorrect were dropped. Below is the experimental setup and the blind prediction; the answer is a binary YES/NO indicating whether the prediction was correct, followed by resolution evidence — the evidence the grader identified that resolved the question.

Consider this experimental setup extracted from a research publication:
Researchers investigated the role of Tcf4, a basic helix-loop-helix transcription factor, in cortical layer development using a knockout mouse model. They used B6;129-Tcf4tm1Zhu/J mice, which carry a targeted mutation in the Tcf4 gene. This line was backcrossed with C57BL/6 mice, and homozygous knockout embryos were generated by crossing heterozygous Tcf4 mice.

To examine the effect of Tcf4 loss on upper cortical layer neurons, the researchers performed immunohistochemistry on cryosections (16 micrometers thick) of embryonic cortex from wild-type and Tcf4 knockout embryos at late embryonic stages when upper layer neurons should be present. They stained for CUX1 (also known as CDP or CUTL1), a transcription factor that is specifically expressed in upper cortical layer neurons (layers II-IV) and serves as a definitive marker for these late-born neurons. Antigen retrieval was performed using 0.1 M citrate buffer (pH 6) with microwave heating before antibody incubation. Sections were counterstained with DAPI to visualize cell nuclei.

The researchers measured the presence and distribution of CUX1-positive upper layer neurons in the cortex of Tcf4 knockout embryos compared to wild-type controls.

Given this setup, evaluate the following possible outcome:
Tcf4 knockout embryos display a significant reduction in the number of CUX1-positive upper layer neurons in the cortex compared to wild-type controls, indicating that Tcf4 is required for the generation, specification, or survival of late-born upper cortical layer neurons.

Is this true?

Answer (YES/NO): YES